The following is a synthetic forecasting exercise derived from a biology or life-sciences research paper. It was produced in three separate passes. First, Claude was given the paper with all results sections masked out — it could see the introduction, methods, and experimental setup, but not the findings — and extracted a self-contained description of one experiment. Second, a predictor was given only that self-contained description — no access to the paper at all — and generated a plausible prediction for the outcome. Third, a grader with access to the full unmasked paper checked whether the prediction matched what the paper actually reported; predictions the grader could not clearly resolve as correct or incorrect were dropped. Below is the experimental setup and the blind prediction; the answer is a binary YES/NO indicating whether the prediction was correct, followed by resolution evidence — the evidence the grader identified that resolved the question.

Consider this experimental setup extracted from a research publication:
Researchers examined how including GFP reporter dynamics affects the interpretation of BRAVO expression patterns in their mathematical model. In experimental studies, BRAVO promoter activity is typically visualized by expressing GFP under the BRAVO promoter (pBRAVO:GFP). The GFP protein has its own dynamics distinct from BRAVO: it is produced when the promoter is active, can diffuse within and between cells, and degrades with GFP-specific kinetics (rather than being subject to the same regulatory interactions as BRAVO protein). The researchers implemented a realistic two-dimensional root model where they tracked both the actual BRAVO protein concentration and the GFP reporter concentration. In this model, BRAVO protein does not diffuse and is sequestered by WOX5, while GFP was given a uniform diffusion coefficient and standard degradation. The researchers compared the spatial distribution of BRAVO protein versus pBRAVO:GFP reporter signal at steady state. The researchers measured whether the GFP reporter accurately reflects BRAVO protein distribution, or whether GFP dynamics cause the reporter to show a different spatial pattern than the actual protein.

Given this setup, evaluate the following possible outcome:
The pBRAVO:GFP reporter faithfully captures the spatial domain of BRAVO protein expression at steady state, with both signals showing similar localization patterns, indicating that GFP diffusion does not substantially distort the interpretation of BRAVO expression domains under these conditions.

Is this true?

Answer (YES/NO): YES